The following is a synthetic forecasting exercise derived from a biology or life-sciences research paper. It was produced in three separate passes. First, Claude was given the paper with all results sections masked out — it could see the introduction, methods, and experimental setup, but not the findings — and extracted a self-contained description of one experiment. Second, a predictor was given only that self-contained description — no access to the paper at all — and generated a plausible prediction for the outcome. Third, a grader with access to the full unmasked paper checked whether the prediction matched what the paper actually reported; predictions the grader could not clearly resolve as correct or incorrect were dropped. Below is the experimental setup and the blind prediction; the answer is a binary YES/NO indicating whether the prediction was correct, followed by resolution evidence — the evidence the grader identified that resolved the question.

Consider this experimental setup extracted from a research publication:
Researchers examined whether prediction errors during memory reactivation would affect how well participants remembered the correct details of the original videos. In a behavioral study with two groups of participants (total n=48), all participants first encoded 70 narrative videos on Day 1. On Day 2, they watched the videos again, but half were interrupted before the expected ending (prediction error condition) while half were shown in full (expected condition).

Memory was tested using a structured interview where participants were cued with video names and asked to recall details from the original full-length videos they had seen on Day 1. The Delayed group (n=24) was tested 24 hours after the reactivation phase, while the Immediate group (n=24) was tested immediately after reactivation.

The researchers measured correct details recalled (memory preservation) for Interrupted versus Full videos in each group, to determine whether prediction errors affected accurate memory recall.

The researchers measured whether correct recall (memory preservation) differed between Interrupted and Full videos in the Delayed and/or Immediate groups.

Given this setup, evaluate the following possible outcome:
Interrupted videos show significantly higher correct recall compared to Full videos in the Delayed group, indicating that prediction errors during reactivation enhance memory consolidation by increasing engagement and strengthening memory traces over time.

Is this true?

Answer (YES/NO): NO